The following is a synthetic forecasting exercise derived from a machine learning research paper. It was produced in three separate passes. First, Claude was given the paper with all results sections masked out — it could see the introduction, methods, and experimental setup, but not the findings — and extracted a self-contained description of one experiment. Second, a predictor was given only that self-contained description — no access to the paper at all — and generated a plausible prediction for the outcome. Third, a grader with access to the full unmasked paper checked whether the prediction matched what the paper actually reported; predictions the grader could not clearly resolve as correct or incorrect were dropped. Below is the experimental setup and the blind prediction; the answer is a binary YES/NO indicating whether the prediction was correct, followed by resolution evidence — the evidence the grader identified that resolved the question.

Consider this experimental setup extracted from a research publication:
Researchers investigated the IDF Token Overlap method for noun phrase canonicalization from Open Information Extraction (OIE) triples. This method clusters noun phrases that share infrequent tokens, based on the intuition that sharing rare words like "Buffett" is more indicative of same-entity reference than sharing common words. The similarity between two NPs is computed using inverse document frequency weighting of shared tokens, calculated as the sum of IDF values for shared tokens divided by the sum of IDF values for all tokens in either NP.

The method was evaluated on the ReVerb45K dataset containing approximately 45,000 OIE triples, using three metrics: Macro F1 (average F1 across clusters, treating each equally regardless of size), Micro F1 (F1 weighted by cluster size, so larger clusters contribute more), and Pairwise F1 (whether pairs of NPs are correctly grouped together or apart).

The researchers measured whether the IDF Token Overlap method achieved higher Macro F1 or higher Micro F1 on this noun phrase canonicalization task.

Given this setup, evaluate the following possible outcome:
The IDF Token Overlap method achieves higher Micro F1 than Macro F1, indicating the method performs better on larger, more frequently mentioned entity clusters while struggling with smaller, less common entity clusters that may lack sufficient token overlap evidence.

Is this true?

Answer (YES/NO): NO